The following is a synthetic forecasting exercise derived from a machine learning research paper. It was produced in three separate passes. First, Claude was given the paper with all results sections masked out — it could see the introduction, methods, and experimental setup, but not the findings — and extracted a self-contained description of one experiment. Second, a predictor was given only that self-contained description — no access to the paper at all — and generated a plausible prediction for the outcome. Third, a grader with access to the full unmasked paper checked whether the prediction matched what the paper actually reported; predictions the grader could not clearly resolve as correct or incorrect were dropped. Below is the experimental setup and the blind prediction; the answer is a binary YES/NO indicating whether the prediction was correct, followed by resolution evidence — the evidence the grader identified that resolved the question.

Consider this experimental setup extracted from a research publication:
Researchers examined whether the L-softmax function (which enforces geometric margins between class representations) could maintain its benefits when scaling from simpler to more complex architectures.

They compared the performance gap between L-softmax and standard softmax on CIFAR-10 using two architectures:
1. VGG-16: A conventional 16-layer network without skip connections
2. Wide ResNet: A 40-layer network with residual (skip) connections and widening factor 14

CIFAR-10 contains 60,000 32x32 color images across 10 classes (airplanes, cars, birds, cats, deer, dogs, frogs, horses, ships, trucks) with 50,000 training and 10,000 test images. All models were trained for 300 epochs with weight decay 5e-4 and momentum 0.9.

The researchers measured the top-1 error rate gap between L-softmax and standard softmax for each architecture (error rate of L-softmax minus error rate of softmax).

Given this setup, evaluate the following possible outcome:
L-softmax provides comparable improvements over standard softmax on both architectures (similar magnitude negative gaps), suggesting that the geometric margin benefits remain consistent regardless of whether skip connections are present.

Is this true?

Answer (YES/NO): NO